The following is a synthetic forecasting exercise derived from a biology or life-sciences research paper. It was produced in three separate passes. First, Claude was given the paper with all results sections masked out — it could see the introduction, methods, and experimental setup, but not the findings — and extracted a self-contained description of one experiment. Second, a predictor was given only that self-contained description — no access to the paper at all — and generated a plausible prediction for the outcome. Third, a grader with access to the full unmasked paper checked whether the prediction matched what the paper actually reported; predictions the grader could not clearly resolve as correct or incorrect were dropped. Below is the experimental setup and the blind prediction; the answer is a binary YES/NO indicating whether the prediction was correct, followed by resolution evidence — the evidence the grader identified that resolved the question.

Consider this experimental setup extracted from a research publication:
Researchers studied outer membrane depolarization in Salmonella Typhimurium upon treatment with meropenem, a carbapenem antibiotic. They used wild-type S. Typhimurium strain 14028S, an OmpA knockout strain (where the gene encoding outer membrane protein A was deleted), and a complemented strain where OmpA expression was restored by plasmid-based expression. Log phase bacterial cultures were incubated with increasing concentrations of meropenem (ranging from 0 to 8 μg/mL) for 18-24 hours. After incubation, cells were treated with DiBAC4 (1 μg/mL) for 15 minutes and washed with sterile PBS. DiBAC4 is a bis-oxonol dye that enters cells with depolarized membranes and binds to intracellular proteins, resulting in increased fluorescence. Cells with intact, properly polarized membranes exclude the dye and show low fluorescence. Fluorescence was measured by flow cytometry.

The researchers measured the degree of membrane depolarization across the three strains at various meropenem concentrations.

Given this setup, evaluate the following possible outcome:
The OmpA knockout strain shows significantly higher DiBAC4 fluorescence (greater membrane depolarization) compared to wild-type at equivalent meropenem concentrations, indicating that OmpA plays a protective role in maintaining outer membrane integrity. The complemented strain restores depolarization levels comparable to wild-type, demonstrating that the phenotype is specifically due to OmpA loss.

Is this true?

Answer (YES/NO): NO